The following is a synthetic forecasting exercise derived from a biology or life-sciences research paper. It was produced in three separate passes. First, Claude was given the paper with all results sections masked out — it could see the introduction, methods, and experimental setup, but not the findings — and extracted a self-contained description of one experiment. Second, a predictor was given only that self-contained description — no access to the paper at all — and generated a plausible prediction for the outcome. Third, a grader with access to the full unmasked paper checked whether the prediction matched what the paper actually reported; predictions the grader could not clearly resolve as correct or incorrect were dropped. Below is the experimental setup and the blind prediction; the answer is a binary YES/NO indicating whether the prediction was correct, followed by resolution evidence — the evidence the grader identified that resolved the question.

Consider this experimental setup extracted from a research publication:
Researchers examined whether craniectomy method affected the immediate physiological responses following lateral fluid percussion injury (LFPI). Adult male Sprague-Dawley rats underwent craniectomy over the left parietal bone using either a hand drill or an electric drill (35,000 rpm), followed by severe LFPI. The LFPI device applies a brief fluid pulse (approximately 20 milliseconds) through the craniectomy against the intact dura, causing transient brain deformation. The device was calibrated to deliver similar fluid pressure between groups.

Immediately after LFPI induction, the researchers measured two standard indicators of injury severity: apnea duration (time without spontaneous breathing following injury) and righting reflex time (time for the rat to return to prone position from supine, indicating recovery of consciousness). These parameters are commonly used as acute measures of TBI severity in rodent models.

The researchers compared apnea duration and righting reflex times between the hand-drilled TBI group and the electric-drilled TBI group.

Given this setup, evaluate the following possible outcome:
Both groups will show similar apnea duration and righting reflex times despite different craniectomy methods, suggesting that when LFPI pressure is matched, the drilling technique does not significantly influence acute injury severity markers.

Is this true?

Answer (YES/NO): NO